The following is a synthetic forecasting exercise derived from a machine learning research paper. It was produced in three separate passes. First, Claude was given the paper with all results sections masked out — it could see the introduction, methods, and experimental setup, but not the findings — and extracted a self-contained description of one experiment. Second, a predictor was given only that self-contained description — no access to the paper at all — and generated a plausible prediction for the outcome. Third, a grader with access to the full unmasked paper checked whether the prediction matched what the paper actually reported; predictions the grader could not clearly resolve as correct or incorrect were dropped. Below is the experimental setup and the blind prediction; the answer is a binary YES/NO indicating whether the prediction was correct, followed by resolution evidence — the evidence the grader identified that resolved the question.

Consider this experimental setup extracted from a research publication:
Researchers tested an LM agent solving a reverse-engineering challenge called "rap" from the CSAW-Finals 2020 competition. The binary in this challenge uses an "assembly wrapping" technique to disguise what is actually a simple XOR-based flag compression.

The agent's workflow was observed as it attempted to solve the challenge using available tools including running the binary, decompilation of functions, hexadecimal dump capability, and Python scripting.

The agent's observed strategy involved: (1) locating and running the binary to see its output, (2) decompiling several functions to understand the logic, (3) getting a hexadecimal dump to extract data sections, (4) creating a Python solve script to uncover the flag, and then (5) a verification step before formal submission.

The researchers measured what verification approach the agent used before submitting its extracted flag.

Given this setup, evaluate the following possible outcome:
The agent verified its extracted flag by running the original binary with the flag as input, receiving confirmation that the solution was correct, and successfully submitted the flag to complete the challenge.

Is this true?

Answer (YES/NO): YES